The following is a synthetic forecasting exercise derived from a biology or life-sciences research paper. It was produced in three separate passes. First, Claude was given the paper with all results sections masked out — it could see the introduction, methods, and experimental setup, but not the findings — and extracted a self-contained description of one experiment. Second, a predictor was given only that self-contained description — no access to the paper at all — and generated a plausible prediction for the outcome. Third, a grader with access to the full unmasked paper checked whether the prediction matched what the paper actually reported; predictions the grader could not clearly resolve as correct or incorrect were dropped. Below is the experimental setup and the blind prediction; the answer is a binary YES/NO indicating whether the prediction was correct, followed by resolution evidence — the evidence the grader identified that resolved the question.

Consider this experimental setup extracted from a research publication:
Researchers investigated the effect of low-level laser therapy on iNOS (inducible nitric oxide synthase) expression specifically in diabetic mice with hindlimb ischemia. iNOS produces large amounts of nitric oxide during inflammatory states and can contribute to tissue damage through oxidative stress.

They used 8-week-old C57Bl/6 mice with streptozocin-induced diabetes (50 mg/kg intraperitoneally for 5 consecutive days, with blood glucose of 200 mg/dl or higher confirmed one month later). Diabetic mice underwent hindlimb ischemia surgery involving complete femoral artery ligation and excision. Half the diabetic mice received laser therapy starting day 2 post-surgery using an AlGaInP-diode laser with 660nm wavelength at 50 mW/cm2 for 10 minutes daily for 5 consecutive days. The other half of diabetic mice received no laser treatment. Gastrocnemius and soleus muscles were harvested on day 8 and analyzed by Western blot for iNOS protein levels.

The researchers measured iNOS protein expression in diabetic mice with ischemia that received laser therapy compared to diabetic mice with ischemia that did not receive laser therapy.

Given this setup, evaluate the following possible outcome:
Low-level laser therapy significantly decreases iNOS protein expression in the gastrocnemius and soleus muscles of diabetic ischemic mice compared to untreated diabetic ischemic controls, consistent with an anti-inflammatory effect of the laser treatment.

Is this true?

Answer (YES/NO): YES